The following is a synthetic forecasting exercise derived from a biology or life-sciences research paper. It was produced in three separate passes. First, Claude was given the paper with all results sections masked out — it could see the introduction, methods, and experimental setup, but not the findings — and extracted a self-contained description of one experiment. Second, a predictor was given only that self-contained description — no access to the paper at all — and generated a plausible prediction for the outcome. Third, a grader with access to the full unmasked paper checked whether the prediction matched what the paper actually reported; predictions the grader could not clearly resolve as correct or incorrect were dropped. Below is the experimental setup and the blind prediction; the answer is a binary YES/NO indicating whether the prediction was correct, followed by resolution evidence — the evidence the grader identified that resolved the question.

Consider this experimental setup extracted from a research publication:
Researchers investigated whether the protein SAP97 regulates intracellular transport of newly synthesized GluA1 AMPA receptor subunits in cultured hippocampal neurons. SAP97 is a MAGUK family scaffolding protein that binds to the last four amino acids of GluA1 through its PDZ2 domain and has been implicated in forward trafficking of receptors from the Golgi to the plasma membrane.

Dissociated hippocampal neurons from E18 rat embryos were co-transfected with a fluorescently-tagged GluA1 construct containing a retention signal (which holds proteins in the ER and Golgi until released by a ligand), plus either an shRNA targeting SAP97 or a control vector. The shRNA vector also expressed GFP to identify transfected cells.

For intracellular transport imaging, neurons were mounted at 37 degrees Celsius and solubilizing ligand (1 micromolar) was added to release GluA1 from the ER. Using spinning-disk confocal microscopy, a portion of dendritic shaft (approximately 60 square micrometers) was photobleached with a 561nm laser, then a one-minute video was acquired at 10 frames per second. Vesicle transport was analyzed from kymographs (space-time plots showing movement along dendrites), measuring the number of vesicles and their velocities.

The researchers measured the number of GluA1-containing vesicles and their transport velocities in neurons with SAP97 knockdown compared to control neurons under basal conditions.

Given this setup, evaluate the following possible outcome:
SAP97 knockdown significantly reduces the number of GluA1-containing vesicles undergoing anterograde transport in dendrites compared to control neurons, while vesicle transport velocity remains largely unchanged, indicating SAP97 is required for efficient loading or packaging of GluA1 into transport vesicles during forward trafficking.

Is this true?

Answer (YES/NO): NO